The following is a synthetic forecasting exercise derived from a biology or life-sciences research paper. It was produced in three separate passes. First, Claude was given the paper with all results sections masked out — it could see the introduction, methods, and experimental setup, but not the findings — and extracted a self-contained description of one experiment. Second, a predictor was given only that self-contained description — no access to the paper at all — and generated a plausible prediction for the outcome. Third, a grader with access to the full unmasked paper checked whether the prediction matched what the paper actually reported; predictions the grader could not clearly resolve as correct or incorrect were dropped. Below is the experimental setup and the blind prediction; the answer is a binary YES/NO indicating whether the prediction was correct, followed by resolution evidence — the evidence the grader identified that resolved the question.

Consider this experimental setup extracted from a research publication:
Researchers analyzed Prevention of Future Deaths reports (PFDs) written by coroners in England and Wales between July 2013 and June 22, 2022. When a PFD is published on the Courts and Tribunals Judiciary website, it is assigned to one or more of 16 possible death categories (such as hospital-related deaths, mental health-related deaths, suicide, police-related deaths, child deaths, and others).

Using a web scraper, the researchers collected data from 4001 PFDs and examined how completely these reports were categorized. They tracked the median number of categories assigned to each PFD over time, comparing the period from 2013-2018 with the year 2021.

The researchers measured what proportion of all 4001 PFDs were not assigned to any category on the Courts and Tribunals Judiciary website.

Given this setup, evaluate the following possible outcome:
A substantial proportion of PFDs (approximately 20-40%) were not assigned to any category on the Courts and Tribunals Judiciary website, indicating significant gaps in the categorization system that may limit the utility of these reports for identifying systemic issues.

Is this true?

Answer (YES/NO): NO